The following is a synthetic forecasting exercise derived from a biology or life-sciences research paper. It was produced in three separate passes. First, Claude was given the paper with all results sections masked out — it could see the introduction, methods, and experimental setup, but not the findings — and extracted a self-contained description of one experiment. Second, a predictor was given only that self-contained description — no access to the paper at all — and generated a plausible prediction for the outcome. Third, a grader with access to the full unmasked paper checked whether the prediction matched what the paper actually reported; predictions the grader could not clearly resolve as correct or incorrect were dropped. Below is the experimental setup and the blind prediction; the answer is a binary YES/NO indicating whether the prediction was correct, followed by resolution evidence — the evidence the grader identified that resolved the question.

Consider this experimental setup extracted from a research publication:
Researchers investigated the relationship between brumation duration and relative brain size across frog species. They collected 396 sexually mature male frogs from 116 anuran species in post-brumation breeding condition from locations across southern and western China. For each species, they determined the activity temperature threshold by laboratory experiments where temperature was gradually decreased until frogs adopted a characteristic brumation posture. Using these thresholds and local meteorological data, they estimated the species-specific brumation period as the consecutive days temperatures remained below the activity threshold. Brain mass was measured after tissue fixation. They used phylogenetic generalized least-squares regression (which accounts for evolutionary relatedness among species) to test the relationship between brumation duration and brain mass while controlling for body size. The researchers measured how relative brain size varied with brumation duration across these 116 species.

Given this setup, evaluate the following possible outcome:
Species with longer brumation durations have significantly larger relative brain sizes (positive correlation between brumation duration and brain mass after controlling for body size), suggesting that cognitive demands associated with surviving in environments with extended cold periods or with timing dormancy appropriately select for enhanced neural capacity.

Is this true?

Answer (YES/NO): NO